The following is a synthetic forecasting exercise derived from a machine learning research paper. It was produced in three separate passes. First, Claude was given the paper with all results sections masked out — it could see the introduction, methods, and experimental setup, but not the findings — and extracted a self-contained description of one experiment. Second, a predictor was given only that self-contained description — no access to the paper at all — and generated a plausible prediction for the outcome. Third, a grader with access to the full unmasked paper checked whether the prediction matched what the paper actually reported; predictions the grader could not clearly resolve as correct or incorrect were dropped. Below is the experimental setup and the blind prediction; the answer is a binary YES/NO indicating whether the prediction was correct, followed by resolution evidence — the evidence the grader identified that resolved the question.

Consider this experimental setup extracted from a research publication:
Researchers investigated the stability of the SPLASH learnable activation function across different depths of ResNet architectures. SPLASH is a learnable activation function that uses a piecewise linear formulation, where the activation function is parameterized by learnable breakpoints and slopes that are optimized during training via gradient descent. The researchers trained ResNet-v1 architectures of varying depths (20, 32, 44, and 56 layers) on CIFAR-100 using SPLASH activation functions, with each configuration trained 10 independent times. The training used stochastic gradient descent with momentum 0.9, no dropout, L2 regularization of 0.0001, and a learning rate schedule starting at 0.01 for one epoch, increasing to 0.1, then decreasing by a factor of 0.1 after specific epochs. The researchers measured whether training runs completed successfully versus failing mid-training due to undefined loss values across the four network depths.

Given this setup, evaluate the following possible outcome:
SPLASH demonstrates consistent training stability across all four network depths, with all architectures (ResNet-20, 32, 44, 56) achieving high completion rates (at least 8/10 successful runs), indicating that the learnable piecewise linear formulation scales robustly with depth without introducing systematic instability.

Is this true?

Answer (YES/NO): NO